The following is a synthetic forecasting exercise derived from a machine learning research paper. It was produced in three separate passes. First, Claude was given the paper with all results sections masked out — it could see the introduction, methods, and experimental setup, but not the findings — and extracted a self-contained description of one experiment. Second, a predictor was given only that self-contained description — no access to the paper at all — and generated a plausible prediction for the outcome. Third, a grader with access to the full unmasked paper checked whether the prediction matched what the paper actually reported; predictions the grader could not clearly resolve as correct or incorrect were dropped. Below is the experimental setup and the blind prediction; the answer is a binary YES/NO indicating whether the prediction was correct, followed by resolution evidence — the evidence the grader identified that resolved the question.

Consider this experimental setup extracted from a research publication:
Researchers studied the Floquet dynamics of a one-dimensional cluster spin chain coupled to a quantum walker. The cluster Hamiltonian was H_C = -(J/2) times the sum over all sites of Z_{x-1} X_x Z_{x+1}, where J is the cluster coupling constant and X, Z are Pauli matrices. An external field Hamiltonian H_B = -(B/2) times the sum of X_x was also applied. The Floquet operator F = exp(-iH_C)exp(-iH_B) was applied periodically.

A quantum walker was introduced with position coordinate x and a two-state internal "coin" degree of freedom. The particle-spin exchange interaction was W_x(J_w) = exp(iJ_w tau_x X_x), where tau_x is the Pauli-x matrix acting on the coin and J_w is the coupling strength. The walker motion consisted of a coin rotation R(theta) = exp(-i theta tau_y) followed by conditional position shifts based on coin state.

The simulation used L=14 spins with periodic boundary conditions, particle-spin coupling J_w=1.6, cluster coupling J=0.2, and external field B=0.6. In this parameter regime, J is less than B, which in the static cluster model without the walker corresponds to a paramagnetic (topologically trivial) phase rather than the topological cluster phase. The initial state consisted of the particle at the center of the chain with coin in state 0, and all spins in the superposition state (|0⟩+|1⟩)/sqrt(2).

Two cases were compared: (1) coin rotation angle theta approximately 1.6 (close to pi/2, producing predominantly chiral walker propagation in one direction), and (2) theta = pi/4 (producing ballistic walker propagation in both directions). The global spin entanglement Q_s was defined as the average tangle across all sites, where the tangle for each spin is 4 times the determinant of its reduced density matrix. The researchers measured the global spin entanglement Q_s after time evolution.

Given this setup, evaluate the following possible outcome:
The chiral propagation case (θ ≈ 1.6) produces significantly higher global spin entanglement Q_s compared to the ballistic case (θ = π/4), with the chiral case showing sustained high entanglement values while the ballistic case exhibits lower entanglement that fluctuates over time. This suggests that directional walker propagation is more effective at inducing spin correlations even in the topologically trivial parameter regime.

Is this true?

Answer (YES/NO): NO